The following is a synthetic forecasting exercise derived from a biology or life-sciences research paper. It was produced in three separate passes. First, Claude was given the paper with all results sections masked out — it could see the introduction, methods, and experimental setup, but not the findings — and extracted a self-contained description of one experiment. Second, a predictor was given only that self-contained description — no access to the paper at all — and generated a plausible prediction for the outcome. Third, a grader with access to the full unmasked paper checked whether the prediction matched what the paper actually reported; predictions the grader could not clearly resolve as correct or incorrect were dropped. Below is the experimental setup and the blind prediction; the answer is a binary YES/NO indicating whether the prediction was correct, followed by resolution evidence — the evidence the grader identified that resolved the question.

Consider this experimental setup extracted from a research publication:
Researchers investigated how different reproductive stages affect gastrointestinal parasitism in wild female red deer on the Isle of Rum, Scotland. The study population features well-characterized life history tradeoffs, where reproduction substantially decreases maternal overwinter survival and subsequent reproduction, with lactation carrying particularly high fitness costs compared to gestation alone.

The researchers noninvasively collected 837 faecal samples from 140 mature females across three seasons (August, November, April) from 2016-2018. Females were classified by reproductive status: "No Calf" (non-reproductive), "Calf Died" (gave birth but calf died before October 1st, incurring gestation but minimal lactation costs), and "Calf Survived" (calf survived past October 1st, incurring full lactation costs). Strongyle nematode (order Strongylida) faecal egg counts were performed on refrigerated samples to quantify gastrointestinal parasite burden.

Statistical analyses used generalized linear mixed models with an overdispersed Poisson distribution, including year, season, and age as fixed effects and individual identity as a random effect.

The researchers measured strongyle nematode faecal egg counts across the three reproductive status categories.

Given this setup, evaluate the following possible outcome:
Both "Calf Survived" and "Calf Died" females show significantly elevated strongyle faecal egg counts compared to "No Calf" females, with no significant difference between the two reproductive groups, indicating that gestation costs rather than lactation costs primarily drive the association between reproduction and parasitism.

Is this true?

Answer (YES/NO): NO